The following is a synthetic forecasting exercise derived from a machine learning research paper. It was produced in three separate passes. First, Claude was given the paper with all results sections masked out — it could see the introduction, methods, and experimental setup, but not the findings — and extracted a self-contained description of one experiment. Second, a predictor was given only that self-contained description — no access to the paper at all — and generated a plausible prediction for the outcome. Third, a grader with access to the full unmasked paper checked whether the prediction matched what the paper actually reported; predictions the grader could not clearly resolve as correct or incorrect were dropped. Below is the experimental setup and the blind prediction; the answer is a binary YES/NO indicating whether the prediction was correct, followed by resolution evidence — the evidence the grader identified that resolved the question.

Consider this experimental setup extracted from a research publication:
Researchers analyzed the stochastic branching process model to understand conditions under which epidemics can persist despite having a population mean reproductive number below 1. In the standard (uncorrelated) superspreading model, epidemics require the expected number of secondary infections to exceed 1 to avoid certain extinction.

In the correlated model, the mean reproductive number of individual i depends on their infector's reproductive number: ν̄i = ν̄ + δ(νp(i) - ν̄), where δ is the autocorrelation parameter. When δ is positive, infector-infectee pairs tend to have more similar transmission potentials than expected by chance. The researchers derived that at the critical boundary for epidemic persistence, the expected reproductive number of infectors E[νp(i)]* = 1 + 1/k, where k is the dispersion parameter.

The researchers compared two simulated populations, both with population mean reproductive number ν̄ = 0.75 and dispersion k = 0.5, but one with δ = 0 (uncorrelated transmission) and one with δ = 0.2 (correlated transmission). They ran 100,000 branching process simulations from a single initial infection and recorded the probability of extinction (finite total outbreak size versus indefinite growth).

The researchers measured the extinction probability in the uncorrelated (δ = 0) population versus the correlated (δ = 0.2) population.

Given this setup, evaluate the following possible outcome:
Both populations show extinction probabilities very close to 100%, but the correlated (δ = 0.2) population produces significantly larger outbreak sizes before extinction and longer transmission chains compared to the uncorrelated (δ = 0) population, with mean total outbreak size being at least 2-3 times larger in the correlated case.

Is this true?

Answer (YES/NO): NO